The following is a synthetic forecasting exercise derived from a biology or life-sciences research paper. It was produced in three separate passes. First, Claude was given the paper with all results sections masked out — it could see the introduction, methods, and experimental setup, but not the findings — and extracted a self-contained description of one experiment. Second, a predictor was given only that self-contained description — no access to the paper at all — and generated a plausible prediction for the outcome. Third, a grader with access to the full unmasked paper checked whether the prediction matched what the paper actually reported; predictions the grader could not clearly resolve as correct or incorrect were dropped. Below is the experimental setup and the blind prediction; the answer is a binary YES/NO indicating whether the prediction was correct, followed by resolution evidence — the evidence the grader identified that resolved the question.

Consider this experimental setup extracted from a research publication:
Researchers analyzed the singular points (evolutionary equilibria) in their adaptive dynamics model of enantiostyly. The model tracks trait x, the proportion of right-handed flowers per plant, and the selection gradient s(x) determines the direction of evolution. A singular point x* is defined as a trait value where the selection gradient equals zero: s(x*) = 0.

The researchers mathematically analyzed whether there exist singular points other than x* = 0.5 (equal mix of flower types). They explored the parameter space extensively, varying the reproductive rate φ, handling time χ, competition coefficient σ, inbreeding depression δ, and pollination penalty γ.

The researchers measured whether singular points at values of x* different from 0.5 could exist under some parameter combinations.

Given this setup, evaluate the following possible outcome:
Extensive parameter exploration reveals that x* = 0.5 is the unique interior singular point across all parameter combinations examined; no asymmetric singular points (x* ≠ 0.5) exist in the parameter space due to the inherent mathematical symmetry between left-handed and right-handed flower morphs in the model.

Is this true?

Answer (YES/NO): NO